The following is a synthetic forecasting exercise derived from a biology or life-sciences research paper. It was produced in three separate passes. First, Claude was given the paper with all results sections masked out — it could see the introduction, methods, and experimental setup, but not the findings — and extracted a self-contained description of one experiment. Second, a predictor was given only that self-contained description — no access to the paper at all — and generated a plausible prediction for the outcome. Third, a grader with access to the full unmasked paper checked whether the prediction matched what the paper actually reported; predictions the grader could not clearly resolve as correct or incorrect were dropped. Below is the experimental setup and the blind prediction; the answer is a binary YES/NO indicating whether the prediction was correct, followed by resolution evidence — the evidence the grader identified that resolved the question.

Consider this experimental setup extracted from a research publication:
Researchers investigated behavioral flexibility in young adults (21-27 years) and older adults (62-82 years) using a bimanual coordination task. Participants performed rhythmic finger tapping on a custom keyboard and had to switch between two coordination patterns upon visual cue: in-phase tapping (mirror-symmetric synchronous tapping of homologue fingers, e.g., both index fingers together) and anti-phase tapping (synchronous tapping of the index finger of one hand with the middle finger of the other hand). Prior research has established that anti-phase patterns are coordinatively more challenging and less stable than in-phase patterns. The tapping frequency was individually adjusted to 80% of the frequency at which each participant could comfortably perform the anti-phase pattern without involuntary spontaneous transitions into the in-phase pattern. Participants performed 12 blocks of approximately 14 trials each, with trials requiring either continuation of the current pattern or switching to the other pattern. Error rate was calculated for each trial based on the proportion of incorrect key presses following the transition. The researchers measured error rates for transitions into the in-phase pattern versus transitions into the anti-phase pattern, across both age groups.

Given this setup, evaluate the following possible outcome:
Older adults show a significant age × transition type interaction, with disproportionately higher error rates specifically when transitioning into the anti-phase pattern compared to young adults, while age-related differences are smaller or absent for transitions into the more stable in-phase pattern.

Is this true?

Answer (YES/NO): NO